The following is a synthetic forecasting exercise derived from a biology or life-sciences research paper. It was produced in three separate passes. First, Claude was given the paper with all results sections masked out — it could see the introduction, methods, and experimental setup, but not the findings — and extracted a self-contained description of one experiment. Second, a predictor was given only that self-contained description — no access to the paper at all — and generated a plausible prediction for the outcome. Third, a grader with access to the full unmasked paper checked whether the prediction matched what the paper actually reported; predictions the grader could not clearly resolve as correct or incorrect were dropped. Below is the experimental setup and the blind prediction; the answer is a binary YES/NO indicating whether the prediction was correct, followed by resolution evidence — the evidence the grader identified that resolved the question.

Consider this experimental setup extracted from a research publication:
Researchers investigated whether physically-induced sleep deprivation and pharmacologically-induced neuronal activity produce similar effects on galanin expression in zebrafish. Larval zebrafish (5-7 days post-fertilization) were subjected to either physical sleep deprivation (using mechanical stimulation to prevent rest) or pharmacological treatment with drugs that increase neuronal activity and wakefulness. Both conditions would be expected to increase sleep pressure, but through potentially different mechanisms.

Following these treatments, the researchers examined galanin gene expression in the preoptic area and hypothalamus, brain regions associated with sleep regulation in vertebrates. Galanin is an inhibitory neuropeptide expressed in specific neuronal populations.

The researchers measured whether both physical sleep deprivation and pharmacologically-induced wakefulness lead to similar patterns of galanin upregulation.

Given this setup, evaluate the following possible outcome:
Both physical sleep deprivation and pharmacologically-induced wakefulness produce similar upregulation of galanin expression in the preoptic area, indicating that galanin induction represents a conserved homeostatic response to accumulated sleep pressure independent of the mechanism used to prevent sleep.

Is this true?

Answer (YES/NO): YES